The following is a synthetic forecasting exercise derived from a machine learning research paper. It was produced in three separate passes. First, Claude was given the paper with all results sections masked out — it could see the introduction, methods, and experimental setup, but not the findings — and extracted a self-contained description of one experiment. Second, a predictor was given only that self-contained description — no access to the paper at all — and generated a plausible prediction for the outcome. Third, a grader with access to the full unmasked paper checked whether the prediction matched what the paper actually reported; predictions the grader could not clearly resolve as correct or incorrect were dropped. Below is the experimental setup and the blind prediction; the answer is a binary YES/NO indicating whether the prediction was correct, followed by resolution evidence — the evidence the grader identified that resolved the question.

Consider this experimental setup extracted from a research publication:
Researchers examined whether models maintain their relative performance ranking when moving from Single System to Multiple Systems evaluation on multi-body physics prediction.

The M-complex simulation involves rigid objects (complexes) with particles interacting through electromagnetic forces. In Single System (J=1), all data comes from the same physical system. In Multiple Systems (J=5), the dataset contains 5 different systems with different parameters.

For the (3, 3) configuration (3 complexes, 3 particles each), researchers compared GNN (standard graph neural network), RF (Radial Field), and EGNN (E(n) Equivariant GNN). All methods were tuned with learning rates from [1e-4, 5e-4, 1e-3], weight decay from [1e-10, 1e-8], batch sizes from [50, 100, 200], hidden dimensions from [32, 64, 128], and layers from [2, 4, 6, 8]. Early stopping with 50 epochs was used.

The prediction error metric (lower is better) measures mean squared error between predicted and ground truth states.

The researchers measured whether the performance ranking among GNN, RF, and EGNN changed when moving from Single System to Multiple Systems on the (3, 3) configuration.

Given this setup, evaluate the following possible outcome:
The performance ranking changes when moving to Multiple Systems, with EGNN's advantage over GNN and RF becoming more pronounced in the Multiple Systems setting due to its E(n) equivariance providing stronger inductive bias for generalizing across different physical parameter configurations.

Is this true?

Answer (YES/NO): NO